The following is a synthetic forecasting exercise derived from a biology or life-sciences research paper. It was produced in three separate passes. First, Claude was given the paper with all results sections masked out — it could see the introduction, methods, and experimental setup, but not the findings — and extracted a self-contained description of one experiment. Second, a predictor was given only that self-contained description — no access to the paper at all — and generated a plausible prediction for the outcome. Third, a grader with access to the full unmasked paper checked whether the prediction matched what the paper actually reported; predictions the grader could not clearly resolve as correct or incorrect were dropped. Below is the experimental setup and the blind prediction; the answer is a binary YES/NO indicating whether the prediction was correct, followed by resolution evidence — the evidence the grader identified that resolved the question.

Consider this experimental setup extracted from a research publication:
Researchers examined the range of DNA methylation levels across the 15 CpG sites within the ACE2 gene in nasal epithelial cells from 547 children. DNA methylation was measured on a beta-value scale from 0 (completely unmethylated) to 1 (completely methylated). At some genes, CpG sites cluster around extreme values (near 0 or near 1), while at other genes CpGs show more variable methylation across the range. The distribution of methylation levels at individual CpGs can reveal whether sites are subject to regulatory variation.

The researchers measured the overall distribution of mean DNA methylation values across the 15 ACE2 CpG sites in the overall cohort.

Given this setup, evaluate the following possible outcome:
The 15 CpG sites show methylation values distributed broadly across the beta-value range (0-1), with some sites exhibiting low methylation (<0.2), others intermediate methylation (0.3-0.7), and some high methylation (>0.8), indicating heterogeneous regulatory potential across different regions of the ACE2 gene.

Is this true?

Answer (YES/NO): NO